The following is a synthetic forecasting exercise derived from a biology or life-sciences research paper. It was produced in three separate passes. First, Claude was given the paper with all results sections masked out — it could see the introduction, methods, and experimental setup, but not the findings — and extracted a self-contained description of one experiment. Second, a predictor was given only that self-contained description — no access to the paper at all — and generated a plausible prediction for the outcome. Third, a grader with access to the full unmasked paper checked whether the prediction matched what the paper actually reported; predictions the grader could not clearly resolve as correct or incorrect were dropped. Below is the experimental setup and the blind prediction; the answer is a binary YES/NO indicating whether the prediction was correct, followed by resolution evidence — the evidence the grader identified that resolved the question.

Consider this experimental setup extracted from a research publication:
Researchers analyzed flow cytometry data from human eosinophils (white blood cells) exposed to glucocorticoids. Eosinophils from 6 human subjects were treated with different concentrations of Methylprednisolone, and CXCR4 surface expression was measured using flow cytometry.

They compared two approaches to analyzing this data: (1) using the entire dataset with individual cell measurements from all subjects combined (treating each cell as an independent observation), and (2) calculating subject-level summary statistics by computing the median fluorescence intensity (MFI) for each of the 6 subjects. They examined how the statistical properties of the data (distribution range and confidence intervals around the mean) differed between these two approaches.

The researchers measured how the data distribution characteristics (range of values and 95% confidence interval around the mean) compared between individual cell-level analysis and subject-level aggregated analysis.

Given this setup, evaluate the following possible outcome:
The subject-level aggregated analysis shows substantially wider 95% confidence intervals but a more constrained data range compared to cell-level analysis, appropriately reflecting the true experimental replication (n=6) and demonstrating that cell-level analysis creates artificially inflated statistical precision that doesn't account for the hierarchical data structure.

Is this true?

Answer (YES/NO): NO